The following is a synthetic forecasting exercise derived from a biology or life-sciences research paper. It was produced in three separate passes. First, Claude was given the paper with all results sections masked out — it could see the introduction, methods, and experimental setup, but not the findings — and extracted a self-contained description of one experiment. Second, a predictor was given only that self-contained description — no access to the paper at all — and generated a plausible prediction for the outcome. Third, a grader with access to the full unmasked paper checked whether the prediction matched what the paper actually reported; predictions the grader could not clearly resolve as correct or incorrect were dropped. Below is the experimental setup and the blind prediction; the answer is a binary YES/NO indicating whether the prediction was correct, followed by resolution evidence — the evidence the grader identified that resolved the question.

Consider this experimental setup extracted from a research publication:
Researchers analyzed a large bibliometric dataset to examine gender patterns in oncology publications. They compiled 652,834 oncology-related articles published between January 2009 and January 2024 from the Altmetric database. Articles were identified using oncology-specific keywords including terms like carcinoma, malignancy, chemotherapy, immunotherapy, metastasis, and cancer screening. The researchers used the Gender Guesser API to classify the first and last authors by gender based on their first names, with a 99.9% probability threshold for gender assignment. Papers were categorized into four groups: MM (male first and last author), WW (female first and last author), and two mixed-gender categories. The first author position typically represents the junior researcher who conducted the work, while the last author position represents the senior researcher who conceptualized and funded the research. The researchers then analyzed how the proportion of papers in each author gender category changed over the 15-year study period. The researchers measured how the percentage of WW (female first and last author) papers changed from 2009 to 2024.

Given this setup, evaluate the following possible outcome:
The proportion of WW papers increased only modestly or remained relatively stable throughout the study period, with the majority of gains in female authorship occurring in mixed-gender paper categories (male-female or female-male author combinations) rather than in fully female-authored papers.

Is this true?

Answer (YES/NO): NO